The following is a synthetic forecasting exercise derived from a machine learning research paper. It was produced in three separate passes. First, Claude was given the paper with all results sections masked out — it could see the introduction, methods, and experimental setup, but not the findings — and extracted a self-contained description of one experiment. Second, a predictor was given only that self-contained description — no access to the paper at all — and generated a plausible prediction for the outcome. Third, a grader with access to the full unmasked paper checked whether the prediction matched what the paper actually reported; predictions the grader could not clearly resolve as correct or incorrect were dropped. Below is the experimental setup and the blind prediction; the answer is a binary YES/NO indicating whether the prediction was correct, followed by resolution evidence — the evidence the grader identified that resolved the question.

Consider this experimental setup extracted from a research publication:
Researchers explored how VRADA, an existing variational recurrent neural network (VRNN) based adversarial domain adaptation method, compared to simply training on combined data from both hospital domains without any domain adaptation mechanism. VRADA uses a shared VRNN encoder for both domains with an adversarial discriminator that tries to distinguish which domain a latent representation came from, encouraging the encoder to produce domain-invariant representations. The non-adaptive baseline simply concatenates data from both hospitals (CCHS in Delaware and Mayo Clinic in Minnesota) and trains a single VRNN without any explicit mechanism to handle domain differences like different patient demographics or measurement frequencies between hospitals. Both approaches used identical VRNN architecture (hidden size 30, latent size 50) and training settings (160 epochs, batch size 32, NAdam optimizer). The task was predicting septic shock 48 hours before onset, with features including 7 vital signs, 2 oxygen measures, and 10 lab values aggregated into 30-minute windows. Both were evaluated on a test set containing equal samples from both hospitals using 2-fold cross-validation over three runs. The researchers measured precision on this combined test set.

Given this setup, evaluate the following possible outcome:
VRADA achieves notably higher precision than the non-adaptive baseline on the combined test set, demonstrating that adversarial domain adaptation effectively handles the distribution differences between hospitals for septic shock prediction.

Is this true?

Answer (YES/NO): YES